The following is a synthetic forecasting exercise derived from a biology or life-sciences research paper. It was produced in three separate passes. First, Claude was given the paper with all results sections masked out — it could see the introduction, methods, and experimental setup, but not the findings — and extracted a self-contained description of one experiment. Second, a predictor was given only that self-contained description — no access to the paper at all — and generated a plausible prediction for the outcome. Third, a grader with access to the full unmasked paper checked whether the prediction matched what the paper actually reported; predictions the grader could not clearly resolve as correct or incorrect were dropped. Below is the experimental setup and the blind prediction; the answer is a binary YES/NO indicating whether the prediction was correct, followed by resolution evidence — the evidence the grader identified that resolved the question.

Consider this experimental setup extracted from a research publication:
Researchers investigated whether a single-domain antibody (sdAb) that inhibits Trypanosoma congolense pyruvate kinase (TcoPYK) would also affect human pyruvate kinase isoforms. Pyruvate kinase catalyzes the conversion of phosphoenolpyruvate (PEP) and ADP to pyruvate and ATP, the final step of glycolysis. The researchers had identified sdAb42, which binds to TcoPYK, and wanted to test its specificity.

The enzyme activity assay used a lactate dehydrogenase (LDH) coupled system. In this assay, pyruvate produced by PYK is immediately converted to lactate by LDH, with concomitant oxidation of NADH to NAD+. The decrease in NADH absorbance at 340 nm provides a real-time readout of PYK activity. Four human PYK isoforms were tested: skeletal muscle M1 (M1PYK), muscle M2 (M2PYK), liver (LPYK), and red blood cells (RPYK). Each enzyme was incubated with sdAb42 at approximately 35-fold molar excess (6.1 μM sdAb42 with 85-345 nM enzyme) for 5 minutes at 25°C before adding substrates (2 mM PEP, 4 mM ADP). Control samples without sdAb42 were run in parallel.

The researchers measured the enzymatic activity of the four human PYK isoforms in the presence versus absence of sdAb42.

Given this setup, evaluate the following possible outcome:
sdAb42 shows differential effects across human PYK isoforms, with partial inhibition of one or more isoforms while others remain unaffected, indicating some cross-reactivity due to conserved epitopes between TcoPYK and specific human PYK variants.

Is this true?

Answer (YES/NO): NO